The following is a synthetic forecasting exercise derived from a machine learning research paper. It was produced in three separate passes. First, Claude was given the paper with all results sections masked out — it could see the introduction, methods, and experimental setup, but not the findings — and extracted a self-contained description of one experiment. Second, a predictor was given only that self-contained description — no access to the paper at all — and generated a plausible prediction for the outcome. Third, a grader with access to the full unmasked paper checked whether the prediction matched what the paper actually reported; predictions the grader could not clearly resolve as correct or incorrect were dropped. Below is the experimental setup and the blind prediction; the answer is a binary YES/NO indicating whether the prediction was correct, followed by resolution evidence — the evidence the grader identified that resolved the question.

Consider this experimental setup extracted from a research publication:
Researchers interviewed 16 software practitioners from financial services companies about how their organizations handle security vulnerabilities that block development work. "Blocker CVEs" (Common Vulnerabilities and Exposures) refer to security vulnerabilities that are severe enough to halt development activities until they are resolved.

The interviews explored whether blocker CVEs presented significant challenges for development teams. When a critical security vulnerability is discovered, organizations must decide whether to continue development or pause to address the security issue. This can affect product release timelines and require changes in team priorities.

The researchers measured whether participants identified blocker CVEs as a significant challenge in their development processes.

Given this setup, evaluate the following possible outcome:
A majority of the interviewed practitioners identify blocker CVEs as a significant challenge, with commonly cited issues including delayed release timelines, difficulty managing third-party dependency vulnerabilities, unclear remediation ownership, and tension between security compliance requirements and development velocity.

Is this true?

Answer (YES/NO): NO